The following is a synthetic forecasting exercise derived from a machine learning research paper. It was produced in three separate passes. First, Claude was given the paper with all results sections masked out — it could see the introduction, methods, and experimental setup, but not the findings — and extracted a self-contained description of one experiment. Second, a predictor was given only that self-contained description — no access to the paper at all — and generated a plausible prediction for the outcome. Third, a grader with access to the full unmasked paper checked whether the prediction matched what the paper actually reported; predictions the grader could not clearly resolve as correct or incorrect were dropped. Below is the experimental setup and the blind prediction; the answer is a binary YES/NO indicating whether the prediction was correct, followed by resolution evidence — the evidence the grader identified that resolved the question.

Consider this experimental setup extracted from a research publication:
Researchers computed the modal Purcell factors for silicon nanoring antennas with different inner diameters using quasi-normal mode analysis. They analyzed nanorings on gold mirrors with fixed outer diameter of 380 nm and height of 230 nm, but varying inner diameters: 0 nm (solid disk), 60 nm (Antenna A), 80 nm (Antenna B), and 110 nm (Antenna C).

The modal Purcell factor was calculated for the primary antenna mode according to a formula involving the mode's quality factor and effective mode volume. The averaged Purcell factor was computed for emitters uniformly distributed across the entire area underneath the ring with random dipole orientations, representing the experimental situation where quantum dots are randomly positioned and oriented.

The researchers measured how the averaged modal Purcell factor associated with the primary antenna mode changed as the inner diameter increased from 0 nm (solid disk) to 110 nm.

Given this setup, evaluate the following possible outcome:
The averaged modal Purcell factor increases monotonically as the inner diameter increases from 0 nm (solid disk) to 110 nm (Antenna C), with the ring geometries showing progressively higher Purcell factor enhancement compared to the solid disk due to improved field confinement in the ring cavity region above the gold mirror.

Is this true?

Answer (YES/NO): NO